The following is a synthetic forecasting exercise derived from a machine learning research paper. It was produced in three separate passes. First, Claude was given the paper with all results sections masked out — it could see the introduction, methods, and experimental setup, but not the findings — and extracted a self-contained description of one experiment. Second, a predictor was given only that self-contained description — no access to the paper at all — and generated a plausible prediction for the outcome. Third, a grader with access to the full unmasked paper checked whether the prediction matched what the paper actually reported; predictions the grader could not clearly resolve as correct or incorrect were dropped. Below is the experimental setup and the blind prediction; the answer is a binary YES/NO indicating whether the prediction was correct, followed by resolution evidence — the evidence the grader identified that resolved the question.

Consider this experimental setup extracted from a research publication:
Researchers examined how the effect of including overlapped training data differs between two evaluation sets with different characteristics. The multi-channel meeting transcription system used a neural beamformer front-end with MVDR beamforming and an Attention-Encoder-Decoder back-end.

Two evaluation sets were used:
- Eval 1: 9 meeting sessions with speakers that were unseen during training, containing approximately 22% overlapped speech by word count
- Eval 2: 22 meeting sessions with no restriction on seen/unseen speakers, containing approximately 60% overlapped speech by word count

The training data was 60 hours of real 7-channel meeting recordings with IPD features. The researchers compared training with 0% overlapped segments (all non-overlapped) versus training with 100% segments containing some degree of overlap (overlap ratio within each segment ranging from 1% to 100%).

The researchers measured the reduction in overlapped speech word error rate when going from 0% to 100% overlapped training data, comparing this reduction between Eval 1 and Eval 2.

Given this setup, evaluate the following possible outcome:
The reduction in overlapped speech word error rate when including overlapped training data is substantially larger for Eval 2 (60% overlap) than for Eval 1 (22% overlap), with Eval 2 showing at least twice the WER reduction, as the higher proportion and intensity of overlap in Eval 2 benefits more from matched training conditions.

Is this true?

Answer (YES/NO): NO